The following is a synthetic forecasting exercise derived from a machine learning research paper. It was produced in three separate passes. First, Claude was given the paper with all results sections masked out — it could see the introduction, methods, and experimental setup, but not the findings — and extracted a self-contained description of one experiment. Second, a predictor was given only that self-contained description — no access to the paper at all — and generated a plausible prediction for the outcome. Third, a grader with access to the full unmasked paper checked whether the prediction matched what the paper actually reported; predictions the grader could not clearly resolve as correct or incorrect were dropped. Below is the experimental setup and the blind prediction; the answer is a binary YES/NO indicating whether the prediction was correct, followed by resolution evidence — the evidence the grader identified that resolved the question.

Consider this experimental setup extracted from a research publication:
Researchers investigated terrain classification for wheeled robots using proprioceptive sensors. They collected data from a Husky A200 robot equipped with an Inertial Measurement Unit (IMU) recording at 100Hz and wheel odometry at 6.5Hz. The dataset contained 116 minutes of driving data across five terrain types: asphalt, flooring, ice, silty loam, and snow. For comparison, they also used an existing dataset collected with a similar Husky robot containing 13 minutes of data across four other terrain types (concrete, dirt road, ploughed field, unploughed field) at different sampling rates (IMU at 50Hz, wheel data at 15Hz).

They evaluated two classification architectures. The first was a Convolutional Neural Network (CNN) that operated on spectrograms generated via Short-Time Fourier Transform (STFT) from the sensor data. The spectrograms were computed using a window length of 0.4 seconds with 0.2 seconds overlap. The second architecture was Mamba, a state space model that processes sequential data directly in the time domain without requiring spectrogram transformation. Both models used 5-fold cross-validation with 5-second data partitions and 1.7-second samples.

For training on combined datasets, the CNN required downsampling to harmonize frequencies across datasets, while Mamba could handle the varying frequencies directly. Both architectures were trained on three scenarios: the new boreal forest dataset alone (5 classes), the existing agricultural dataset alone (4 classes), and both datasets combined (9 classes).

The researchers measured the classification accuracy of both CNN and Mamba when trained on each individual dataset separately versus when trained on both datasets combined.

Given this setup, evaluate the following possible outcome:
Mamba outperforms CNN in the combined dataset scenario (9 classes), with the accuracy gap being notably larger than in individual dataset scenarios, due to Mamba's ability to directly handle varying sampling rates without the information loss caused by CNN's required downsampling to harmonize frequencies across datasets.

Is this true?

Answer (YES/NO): NO